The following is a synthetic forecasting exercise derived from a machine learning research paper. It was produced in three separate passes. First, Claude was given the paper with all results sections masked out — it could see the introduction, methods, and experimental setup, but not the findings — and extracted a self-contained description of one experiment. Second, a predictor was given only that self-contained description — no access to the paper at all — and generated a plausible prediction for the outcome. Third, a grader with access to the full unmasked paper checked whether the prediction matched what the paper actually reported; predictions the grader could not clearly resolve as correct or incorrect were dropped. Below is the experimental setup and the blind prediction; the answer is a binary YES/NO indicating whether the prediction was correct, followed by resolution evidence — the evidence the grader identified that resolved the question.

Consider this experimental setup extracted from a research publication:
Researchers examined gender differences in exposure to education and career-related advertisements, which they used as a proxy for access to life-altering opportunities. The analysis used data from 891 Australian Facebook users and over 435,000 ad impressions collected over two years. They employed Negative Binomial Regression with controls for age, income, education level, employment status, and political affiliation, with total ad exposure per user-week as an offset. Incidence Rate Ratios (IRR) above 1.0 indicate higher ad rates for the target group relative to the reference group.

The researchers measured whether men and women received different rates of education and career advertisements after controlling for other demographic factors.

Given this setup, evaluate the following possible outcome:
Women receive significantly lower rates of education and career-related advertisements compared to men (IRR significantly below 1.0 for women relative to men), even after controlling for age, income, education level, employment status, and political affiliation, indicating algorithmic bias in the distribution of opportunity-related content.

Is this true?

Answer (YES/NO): NO